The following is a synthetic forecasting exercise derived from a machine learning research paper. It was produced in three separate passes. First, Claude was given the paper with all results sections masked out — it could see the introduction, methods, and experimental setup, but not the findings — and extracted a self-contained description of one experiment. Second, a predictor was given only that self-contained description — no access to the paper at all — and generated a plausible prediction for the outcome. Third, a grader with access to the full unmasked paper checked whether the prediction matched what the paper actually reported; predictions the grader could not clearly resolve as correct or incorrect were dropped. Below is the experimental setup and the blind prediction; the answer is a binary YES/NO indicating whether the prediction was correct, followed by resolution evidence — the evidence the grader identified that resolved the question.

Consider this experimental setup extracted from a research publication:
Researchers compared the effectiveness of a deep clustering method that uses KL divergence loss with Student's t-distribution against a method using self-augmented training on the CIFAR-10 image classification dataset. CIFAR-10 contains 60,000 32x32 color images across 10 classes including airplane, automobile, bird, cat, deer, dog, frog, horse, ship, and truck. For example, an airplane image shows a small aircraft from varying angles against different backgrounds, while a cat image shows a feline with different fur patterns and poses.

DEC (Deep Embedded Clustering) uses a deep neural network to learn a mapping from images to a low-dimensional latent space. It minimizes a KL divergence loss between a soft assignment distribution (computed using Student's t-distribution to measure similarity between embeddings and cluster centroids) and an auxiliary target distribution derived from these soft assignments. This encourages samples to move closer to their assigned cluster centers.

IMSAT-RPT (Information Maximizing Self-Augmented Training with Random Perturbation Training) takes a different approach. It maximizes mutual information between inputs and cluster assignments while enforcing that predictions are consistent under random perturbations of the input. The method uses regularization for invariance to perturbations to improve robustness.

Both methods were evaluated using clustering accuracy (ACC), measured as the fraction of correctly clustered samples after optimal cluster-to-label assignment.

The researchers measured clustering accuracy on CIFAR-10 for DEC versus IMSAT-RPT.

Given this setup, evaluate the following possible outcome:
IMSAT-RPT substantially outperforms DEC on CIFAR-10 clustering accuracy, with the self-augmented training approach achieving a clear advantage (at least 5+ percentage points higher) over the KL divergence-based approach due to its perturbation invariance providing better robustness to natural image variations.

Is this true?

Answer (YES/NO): NO